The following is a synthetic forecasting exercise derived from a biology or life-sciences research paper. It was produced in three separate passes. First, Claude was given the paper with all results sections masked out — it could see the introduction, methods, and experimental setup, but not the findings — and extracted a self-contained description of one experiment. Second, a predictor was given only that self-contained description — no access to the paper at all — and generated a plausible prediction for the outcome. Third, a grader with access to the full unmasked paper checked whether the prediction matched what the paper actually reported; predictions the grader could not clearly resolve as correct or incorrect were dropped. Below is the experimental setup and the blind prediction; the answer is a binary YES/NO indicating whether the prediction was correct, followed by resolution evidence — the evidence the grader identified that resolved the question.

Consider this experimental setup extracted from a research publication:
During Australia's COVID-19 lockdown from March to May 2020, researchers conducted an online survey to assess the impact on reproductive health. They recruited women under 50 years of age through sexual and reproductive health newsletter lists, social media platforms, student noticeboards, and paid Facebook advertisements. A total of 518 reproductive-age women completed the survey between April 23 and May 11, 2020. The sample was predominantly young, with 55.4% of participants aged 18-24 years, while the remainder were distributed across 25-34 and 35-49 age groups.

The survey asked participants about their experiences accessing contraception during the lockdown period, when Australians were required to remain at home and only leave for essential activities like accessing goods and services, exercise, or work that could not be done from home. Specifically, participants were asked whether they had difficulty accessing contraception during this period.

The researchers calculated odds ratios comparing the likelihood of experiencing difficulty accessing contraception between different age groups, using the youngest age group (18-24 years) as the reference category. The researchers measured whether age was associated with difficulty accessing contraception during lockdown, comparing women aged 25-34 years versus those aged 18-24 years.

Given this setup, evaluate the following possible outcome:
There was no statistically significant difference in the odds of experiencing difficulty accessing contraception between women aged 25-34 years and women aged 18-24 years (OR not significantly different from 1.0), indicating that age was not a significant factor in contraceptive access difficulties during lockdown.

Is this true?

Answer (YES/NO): NO